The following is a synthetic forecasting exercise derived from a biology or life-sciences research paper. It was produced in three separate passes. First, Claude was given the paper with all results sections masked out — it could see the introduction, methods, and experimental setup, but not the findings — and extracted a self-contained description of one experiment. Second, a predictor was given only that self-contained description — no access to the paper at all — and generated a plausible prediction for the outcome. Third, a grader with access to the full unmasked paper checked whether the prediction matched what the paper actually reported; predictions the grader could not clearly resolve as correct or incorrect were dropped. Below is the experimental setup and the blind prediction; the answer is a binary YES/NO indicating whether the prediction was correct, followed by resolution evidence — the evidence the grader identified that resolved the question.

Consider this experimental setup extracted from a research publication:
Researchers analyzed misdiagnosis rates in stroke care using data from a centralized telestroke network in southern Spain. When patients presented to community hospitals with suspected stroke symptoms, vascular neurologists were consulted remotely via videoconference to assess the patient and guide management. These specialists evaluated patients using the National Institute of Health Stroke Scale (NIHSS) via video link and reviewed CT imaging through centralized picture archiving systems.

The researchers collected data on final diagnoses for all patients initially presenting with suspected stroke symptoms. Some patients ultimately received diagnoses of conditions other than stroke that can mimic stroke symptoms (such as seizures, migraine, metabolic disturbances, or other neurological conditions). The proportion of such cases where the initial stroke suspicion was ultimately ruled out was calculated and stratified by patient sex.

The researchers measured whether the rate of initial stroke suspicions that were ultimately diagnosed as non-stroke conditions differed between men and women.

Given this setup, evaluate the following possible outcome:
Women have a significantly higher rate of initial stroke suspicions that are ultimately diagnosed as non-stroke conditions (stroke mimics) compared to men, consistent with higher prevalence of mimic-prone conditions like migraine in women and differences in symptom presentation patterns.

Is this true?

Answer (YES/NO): YES